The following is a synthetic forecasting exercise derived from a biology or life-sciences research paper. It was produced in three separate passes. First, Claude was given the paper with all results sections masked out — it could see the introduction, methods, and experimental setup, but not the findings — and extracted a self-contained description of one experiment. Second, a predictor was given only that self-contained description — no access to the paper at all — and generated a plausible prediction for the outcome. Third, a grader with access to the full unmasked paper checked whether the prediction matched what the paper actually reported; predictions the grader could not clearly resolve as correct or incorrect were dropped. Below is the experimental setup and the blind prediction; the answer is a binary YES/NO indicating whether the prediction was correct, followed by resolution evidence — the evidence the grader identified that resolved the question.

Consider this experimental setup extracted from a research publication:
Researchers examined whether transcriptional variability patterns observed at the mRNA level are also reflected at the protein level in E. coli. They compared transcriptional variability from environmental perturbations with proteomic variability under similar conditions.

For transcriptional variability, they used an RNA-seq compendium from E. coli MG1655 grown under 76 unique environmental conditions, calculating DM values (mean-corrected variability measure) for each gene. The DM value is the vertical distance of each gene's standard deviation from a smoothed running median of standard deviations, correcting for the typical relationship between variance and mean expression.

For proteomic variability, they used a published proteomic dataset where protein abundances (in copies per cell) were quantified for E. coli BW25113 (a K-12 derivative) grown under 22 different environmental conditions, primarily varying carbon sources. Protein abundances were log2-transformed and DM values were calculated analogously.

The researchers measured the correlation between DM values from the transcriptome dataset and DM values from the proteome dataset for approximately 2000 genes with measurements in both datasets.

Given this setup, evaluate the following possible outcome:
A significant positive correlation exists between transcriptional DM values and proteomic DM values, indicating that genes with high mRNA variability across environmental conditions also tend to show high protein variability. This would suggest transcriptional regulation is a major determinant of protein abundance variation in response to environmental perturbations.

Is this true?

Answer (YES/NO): YES